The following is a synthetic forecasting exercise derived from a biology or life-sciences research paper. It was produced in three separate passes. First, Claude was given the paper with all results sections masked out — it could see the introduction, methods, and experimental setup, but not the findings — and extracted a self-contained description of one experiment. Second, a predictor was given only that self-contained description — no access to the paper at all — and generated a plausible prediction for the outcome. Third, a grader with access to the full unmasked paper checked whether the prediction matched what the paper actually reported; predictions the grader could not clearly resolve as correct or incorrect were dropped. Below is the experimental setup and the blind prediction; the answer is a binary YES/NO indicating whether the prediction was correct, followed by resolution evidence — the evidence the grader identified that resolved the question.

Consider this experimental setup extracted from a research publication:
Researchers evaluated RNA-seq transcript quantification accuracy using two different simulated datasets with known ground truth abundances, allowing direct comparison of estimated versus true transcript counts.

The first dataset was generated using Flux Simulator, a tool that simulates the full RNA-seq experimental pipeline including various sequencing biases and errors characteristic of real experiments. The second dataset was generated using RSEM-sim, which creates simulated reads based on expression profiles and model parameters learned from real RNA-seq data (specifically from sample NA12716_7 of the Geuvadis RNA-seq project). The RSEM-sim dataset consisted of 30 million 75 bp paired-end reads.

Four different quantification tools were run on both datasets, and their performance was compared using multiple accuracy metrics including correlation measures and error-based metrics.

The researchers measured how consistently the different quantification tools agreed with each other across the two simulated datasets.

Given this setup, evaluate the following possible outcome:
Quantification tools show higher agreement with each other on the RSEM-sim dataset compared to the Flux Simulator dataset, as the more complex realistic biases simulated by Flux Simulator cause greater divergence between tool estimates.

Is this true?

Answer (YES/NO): YES